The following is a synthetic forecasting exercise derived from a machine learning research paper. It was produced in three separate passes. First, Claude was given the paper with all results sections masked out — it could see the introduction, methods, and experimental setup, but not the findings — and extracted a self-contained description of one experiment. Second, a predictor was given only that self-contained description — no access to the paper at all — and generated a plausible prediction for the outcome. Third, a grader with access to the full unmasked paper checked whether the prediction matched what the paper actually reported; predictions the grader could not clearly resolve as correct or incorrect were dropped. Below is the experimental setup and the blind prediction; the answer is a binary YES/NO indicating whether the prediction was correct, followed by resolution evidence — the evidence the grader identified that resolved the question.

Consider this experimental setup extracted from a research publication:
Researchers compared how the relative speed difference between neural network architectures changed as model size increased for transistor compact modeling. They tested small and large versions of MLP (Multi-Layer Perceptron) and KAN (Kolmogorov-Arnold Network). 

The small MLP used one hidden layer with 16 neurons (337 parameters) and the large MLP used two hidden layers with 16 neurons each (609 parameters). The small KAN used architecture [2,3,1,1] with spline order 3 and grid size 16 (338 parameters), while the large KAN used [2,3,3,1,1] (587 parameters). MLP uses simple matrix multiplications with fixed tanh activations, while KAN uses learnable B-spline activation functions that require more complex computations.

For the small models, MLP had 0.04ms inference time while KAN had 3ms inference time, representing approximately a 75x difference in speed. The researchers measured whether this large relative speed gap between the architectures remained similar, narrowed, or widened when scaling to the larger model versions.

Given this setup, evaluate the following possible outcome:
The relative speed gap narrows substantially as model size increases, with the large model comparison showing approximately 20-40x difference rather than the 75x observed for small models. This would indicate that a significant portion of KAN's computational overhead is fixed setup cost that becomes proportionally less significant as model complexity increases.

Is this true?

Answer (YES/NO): NO